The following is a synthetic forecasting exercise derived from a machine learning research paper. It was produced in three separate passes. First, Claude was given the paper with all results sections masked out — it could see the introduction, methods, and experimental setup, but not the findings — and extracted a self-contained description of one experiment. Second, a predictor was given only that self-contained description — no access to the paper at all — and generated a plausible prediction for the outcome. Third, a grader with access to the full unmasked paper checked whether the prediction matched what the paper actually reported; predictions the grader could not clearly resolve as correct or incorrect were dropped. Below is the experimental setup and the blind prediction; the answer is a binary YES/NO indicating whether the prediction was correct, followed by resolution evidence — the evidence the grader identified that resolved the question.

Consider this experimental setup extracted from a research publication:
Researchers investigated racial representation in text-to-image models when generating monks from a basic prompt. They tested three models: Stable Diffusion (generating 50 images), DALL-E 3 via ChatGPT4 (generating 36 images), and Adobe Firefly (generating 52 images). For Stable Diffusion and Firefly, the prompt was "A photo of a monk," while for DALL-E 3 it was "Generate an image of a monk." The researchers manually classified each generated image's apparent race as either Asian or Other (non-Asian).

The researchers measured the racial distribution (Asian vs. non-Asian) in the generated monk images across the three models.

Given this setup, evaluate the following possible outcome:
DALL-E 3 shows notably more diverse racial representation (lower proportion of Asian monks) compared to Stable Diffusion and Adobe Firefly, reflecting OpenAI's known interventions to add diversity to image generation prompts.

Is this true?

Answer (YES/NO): NO